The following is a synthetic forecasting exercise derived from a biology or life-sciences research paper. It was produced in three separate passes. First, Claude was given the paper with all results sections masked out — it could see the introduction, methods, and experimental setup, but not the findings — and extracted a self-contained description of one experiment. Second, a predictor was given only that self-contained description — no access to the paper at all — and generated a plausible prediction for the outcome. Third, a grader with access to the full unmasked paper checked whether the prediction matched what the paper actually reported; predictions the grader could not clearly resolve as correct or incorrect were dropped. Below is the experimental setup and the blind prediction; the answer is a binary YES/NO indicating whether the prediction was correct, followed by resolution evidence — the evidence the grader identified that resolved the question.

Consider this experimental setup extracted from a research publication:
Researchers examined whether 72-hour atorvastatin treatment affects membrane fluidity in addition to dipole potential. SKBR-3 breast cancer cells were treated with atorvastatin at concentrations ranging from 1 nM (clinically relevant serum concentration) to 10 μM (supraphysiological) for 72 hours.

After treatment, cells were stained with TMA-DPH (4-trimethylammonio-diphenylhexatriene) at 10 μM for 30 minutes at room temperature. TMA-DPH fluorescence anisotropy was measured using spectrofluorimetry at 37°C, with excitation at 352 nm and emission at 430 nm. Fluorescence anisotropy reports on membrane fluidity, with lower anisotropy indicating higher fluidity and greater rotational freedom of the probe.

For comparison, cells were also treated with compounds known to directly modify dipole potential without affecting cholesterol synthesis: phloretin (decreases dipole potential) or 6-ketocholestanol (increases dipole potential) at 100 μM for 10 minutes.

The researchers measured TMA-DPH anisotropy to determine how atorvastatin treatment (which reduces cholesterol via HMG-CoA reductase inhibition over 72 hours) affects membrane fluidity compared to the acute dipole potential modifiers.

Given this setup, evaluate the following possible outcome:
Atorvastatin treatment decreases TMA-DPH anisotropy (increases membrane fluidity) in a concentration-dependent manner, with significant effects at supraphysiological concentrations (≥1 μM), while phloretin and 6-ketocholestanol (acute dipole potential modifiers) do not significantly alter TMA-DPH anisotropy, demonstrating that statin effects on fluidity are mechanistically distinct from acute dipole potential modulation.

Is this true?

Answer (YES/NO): NO